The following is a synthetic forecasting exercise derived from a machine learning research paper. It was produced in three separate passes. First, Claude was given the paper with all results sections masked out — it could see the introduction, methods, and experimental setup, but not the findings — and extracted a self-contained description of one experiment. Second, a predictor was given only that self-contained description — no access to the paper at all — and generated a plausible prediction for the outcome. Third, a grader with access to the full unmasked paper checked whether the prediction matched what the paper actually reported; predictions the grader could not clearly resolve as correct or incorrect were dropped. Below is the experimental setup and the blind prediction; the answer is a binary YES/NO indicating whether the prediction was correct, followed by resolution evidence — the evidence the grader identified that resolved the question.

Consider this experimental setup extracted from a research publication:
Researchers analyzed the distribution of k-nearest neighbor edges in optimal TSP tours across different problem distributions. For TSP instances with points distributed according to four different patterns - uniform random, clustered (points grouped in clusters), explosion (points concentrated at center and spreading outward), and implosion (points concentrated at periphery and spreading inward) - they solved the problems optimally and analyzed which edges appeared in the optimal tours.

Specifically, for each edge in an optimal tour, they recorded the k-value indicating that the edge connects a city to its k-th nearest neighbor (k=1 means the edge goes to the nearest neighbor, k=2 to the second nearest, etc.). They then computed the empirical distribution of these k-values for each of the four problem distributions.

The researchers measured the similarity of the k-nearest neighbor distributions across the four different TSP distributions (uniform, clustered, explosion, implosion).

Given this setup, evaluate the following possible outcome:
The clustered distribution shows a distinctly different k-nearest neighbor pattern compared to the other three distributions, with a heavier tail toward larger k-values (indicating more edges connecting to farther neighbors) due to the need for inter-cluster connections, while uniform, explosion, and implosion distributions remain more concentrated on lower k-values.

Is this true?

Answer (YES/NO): NO